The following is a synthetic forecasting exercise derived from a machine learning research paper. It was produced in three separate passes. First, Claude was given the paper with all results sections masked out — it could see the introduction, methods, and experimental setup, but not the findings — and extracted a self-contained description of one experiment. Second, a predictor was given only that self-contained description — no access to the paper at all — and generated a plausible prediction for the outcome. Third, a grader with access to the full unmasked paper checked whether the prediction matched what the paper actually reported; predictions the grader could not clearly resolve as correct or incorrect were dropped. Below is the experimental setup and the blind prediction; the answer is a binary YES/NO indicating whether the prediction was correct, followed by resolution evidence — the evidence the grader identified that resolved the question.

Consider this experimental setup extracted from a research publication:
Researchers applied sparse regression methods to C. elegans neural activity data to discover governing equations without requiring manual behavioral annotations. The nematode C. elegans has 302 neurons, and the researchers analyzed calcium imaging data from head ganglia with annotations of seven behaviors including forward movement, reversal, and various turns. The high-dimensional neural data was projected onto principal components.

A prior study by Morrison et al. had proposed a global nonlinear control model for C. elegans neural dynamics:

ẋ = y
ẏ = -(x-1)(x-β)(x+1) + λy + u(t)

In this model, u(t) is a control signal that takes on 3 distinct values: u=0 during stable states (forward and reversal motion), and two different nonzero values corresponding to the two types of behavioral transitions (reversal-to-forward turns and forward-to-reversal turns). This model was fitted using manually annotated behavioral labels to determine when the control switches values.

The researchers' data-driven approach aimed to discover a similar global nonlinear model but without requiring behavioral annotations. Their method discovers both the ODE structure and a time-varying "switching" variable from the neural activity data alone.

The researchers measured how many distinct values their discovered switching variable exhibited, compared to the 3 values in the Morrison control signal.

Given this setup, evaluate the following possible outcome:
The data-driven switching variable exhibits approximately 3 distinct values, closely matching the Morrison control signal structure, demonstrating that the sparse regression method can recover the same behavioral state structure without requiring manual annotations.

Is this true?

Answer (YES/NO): NO